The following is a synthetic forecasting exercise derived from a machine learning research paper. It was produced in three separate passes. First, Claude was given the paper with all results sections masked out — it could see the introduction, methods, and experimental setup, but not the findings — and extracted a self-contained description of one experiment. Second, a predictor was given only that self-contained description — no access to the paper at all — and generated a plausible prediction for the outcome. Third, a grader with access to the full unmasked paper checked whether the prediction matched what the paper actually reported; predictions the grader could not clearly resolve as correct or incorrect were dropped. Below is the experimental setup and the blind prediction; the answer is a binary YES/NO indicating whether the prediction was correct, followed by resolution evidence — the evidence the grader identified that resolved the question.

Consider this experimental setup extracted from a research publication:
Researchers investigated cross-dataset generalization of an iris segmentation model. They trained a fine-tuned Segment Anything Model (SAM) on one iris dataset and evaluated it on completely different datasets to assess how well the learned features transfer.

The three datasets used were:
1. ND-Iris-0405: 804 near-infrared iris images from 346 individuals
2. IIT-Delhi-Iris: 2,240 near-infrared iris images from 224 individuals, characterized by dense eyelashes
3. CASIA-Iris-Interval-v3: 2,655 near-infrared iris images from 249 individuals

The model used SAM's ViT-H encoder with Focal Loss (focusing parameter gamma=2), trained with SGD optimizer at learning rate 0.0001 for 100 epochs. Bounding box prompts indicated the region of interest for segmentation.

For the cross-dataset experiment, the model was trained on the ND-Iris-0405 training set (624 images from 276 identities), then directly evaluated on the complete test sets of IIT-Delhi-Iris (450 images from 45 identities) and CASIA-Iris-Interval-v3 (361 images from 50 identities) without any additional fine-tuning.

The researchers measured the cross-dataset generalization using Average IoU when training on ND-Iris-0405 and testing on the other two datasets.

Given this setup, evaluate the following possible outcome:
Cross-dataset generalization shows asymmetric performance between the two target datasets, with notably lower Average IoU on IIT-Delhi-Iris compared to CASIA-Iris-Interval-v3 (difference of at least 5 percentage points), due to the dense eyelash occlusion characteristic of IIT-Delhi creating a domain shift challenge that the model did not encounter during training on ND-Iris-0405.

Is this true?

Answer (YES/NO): NO